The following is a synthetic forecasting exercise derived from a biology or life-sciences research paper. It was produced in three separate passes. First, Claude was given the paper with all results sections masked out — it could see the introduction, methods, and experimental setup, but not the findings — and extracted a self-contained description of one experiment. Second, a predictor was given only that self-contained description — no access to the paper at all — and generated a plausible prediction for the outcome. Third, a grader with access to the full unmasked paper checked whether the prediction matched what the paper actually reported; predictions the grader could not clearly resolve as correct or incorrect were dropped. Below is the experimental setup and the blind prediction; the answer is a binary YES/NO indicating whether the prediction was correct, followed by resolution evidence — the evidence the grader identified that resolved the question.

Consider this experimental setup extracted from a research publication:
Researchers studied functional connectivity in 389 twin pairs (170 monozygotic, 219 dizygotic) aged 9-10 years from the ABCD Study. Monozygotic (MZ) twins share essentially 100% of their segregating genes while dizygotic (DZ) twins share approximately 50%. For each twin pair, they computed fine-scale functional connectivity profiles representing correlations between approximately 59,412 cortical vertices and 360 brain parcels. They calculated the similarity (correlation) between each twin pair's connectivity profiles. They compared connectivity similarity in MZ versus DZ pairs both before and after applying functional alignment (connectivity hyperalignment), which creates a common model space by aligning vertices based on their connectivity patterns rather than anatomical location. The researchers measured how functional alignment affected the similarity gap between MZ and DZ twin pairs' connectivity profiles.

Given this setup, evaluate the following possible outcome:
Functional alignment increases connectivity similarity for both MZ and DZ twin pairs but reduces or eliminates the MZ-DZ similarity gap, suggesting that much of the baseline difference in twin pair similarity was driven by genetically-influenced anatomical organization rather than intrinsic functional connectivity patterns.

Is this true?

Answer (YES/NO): NO